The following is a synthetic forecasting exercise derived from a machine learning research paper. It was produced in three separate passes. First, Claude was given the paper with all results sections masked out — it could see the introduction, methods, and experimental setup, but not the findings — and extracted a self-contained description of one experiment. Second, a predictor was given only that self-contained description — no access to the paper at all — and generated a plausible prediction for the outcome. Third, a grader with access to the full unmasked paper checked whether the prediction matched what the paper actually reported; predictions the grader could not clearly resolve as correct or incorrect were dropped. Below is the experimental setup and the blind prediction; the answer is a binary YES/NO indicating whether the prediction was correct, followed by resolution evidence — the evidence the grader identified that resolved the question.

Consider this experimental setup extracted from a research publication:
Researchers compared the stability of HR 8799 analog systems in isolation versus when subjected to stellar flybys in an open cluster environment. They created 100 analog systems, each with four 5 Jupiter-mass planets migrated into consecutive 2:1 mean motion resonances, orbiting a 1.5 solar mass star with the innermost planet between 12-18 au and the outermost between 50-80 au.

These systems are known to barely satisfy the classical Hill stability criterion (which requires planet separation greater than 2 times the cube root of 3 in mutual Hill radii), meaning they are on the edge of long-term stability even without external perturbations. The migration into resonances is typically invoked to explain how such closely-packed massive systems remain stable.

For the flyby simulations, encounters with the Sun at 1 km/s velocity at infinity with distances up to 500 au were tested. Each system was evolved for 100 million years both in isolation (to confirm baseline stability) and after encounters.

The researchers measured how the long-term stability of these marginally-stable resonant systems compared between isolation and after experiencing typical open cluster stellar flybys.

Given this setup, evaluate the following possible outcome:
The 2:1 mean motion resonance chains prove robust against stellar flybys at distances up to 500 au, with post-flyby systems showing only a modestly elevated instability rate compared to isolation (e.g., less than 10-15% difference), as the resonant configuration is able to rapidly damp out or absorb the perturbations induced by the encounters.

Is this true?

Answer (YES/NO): NO